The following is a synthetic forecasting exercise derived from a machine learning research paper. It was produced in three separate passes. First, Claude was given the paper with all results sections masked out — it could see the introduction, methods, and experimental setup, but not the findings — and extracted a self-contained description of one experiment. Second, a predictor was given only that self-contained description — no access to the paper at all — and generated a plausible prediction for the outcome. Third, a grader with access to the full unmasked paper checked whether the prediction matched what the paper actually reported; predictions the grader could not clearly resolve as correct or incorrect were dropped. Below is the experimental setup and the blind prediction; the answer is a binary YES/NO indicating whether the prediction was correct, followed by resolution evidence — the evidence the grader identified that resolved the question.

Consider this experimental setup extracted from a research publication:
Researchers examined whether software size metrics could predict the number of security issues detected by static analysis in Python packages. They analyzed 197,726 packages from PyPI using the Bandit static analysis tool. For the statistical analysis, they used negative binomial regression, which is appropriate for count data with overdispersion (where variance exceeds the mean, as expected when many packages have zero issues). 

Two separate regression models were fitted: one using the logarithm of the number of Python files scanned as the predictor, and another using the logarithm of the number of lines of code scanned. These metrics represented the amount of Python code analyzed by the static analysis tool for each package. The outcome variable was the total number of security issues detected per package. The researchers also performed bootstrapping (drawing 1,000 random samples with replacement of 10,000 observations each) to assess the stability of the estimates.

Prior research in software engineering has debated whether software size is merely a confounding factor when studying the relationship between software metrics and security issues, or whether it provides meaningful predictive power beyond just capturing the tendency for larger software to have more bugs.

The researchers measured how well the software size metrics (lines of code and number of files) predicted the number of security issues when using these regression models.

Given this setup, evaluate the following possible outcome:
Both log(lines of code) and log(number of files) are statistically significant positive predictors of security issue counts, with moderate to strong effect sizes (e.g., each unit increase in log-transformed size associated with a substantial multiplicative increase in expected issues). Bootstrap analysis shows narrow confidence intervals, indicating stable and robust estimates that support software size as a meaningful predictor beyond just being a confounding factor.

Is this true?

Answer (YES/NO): NO